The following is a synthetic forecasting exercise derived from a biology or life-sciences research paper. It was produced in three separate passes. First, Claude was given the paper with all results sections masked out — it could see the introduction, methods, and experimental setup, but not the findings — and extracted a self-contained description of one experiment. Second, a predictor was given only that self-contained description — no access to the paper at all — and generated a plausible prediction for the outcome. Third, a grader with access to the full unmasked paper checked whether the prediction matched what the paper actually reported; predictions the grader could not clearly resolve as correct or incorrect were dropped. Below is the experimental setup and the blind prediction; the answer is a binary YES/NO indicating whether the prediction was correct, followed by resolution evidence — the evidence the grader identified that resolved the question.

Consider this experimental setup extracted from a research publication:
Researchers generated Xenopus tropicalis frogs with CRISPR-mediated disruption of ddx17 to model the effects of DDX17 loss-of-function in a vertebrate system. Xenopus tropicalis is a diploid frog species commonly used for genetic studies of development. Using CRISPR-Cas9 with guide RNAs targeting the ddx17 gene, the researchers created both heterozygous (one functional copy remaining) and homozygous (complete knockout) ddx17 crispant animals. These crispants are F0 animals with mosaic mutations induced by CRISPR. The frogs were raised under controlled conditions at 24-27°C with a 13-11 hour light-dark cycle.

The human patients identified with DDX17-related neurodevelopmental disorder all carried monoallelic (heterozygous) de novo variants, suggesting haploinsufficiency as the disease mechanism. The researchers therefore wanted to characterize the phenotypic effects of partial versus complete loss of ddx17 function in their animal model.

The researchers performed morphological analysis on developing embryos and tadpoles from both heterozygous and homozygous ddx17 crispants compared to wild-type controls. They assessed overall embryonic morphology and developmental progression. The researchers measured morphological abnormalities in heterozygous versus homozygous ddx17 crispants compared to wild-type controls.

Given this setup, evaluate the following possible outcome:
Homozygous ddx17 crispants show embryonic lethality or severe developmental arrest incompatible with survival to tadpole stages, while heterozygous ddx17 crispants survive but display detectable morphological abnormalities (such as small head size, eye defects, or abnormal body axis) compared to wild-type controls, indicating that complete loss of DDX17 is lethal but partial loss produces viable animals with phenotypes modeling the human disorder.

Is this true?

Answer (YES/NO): NO